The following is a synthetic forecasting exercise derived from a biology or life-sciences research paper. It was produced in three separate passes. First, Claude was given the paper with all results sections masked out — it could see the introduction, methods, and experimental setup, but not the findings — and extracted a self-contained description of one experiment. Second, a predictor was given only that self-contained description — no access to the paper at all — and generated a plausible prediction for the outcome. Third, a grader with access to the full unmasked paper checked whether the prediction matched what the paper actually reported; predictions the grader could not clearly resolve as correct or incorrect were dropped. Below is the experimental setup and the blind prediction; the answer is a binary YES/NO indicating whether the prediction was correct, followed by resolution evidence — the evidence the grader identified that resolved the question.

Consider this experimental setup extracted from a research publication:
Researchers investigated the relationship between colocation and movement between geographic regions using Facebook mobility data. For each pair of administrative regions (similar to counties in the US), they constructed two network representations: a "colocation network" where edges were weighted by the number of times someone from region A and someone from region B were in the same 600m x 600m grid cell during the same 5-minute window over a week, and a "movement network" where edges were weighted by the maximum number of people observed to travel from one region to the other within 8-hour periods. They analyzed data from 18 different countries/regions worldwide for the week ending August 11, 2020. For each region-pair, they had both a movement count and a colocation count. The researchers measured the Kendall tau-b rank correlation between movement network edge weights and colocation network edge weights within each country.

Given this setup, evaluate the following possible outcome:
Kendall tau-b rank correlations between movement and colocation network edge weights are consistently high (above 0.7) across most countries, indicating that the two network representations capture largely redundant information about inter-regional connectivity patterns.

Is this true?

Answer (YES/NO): NO